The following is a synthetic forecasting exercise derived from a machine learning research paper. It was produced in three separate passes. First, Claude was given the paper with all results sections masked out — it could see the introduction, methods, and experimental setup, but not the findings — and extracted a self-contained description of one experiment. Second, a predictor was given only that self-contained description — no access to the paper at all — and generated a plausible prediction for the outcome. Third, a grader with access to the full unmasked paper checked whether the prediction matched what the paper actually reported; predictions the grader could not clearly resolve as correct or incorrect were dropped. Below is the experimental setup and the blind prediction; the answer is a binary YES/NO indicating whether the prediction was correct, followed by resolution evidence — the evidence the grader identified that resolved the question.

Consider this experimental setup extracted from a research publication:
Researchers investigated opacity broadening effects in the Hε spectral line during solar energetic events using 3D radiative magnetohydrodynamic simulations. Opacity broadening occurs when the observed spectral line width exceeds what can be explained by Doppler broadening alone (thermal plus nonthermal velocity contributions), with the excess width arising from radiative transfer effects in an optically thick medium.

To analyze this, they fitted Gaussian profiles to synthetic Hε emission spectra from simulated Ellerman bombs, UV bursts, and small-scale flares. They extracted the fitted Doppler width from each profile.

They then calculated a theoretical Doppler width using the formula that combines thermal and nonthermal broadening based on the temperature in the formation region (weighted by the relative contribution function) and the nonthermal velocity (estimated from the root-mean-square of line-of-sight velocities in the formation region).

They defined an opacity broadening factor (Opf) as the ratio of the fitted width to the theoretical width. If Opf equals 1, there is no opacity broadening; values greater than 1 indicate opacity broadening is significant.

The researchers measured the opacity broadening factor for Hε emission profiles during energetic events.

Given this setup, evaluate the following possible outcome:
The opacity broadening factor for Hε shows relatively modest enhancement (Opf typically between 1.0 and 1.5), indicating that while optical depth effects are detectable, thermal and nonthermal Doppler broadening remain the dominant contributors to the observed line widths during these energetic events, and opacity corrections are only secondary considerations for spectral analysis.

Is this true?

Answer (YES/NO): NO